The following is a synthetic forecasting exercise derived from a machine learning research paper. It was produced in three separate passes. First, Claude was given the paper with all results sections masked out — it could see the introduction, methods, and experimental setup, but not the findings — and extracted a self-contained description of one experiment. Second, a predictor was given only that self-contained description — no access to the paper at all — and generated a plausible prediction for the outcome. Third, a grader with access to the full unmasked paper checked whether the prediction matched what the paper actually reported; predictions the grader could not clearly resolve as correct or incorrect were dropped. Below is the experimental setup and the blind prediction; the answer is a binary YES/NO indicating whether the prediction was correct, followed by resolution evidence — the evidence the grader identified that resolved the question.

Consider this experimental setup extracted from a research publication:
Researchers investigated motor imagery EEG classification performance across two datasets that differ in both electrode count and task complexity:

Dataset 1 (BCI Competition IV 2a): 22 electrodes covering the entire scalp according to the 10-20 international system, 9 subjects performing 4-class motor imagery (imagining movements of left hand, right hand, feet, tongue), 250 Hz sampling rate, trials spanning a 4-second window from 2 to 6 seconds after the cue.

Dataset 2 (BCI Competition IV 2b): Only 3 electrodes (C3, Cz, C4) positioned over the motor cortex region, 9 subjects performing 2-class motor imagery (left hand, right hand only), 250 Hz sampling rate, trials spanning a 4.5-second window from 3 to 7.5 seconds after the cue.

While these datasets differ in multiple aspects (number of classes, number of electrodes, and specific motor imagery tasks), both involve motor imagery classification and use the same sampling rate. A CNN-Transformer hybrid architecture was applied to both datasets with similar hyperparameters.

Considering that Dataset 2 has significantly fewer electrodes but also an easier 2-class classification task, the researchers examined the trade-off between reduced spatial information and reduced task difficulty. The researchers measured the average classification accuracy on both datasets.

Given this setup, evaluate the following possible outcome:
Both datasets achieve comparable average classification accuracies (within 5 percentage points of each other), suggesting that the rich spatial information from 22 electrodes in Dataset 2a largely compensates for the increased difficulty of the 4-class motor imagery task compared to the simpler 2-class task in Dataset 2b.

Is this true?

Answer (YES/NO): NO